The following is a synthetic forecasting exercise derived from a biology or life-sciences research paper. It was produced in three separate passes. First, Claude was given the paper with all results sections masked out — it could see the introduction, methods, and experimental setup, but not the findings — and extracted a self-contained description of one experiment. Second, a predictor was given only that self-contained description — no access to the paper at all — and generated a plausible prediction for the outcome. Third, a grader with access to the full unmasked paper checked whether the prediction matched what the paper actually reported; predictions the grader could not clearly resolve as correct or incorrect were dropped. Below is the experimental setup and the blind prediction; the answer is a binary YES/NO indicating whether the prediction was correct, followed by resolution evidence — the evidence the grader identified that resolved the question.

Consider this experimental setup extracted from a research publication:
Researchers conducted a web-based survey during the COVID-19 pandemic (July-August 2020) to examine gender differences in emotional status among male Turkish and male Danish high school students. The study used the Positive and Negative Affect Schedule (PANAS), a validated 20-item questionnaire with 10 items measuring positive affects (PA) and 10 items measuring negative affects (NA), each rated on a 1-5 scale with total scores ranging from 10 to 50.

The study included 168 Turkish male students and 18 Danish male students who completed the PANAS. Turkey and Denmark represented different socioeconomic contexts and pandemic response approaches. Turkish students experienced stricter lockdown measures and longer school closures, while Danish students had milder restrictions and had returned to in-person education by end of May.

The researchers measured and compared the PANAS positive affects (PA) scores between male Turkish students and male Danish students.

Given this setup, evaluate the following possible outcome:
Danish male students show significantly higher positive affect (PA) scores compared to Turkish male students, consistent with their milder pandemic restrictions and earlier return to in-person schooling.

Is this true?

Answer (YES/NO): NO